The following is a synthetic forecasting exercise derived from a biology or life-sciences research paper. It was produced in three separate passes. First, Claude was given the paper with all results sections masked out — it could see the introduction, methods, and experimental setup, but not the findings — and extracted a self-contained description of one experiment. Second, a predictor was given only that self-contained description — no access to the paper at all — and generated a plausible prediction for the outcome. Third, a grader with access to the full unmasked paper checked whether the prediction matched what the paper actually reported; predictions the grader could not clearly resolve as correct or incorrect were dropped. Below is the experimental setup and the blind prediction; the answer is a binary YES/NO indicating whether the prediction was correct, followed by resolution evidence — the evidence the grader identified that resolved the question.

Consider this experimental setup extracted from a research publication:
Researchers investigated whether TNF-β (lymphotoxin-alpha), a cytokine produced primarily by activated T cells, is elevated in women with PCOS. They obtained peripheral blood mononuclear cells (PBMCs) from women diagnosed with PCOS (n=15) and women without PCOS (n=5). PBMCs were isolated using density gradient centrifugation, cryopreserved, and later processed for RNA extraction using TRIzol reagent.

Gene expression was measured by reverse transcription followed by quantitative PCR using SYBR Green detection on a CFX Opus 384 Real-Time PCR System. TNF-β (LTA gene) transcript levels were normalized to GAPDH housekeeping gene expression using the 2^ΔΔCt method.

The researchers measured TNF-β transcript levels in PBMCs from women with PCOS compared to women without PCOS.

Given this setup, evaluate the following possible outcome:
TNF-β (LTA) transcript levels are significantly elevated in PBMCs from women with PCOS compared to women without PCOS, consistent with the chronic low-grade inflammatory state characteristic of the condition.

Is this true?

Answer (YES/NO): YES